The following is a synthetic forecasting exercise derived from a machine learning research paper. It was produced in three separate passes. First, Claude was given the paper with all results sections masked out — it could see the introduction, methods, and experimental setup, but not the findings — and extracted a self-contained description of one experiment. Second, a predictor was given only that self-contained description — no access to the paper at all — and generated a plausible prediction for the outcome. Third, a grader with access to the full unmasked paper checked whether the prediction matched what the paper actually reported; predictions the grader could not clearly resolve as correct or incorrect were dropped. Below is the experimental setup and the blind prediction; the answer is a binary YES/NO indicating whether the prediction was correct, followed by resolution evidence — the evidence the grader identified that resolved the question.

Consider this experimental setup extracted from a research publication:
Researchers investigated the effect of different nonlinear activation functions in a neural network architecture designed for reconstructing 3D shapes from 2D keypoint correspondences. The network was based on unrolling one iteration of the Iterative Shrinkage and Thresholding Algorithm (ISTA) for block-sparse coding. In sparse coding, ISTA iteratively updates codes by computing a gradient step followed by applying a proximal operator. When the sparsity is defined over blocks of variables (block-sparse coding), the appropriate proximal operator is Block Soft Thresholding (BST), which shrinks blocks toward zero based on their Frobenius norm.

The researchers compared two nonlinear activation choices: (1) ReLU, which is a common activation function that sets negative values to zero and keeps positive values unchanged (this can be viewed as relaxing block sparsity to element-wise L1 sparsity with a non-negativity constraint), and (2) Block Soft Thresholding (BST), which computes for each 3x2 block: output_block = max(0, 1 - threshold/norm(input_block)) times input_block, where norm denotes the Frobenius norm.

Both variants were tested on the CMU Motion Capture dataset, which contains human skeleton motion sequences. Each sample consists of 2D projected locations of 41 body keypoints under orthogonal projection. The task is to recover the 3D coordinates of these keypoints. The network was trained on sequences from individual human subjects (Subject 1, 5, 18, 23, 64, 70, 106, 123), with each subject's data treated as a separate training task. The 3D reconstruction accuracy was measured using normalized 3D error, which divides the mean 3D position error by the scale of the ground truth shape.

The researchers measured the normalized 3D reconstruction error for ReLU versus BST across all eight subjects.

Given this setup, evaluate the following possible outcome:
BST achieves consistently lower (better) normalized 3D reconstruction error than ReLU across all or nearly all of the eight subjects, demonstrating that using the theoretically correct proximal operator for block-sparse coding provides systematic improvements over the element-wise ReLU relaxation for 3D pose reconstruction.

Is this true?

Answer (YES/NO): YES